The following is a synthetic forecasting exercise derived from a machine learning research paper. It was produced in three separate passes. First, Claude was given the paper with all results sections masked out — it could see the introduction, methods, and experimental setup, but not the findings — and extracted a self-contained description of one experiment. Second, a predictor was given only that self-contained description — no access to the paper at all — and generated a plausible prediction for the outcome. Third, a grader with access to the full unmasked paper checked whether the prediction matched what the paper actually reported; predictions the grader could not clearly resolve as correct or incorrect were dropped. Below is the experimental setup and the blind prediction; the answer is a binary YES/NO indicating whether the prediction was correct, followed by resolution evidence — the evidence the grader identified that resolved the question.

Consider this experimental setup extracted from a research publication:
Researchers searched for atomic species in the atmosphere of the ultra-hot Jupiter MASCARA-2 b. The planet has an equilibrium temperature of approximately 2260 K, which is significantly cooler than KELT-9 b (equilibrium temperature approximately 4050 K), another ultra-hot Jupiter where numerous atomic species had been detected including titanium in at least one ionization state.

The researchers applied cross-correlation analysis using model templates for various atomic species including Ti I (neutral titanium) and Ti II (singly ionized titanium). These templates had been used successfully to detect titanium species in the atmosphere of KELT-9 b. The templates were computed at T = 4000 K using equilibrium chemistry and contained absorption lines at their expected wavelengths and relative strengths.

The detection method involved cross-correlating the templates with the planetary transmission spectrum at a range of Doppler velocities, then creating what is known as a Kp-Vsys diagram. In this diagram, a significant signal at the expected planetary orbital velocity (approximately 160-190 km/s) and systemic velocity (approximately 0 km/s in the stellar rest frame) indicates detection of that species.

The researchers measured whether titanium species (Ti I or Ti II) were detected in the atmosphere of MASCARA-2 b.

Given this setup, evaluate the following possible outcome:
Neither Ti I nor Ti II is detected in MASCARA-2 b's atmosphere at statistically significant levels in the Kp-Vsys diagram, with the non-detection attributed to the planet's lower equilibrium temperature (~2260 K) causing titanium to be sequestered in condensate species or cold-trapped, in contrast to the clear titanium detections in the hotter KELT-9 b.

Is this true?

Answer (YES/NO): YES